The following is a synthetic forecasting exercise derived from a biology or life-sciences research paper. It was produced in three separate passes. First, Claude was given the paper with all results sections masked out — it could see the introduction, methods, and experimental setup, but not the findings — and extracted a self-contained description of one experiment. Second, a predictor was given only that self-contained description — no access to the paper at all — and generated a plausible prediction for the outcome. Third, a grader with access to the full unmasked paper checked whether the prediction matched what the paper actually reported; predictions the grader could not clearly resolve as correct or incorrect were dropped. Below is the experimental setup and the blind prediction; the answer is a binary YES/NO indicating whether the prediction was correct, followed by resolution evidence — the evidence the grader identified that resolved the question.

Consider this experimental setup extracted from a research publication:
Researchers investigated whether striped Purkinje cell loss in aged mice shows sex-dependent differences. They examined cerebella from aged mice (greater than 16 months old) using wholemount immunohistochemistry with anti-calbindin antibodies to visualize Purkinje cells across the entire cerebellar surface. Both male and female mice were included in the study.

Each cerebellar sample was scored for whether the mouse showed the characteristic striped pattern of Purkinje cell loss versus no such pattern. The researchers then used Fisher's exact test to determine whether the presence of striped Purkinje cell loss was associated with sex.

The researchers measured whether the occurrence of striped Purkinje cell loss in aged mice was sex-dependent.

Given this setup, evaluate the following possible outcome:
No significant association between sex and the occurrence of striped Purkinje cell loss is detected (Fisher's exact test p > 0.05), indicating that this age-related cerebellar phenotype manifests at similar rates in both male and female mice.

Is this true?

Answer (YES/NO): NO